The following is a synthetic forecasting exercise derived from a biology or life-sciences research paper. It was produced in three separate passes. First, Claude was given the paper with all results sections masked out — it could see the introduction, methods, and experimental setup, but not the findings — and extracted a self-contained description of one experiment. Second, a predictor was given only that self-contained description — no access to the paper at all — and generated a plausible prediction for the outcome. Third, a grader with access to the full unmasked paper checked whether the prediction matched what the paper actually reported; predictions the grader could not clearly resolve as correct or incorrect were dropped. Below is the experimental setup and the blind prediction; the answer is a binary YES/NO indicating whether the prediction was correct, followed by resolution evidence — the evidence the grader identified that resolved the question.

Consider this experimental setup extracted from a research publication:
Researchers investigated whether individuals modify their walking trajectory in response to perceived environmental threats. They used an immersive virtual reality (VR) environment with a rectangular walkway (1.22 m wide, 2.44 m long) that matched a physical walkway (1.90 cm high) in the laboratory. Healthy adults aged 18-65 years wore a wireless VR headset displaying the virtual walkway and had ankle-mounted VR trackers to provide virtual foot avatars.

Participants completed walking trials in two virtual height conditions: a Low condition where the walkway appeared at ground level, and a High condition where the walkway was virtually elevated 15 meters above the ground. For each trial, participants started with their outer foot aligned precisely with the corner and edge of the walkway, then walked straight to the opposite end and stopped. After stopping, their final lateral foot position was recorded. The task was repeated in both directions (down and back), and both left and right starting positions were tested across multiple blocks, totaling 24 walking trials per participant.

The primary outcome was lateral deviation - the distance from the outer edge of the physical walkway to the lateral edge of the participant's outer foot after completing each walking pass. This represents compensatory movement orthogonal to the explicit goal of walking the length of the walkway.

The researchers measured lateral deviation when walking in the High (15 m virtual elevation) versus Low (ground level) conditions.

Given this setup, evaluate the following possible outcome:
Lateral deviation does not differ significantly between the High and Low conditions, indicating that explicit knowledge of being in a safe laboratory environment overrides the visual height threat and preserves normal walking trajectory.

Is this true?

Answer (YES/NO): NO